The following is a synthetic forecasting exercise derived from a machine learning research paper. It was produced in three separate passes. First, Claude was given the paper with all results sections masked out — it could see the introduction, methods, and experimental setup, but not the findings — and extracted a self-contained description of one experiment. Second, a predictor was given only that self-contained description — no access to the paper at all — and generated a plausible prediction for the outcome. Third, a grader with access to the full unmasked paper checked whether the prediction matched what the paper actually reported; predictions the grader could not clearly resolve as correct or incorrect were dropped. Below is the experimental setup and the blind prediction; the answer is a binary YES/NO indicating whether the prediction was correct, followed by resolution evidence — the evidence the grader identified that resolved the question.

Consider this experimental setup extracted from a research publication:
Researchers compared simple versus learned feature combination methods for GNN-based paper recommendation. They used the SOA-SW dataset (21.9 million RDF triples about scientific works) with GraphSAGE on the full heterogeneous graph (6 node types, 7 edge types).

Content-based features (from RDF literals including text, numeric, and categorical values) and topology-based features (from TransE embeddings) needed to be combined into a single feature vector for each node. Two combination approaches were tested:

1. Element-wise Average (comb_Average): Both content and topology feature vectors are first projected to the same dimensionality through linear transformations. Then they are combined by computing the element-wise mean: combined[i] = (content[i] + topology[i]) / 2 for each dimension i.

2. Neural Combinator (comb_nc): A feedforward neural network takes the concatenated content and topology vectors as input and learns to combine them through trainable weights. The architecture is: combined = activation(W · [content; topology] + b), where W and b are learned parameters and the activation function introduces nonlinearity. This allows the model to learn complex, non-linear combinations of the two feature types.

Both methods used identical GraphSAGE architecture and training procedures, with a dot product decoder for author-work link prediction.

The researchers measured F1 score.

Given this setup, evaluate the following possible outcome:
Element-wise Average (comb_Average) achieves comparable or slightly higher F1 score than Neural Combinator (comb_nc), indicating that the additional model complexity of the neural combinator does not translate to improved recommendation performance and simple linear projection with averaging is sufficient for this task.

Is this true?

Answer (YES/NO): YES